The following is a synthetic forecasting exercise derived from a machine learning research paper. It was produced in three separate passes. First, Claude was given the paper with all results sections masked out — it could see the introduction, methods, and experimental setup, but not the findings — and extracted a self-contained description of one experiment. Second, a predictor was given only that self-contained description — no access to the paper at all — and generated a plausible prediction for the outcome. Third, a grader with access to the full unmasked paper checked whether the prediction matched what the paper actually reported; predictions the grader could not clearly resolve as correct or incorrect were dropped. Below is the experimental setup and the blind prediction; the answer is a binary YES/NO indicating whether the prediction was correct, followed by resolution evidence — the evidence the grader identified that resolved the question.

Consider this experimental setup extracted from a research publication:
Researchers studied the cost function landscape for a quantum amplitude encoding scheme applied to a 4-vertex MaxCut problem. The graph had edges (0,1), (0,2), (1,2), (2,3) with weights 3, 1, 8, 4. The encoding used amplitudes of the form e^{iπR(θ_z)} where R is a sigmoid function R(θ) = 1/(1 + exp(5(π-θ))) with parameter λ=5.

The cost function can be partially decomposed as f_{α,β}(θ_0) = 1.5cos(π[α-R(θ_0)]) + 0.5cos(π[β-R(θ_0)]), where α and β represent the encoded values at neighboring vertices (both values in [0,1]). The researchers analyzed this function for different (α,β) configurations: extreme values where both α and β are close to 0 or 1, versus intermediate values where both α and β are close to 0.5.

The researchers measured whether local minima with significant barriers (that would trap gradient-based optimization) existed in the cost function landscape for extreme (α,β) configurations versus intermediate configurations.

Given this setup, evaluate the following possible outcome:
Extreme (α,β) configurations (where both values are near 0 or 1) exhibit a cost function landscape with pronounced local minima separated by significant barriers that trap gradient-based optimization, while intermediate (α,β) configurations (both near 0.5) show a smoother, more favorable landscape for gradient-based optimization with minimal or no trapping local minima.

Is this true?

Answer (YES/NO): NO